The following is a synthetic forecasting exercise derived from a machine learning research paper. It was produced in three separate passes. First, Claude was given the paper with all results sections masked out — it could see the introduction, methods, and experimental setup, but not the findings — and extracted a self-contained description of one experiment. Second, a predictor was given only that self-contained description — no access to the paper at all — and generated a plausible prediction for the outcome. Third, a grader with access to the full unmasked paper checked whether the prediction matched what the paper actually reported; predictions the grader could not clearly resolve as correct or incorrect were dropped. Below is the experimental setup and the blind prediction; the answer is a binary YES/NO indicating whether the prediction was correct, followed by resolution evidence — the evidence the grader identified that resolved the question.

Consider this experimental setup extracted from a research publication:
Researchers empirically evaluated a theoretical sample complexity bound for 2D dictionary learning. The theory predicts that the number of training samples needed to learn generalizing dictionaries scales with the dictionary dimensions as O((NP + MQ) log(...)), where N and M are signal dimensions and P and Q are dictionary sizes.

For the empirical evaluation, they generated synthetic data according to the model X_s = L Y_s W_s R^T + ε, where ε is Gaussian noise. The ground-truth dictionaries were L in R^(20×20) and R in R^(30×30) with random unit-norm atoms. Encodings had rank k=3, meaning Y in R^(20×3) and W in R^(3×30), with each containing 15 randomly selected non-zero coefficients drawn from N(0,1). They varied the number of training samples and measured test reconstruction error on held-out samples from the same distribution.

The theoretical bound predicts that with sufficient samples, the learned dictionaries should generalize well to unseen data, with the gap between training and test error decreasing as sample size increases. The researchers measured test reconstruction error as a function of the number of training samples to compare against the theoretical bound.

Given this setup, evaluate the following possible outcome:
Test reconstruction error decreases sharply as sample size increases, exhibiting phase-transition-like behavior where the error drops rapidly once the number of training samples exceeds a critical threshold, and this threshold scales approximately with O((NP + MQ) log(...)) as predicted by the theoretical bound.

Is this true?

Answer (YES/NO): NO